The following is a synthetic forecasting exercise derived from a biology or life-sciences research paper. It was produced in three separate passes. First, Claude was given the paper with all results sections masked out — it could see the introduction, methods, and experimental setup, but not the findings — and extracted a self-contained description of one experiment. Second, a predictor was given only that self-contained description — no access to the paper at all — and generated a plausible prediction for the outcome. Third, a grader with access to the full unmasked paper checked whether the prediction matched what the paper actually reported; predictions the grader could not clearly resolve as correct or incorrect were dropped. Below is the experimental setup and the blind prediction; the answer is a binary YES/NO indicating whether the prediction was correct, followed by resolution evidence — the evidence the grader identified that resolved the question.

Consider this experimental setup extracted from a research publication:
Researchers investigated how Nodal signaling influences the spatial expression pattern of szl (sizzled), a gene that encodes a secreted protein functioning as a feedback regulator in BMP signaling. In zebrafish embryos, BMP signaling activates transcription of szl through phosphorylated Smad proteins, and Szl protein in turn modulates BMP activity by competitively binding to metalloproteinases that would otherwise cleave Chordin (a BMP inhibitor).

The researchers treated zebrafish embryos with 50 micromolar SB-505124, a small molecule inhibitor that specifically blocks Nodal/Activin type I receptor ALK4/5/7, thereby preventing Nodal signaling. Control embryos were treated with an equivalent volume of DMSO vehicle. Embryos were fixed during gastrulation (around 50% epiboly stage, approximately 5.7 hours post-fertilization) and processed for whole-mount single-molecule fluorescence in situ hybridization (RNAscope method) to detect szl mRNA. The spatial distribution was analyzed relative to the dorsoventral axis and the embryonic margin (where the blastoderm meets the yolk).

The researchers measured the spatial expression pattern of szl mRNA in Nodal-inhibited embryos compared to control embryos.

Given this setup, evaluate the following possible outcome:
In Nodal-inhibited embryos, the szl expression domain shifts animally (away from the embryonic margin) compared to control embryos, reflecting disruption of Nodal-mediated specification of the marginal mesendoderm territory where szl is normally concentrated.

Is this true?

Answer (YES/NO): NO